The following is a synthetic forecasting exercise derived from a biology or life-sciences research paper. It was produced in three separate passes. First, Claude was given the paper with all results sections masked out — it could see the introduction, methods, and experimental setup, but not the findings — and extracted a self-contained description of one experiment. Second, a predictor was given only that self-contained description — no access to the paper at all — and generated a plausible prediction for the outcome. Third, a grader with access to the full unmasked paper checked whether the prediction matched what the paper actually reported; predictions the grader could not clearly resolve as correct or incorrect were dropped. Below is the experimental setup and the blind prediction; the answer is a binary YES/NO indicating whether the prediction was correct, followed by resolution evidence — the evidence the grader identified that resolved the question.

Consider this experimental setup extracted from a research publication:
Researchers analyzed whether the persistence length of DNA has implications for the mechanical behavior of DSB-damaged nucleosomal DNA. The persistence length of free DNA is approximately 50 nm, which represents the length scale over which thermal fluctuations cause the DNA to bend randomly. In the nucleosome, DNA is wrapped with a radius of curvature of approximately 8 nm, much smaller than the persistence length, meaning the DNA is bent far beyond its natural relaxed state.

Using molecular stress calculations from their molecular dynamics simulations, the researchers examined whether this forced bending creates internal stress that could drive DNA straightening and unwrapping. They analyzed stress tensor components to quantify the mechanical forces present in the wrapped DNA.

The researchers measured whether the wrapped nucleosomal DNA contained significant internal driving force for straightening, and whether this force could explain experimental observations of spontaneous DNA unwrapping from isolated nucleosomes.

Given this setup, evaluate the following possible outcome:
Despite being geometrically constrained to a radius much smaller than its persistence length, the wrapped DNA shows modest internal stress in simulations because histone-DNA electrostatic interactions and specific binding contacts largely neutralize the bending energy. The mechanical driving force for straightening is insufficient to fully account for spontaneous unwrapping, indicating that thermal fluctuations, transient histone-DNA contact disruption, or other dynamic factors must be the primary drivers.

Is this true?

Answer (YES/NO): NO